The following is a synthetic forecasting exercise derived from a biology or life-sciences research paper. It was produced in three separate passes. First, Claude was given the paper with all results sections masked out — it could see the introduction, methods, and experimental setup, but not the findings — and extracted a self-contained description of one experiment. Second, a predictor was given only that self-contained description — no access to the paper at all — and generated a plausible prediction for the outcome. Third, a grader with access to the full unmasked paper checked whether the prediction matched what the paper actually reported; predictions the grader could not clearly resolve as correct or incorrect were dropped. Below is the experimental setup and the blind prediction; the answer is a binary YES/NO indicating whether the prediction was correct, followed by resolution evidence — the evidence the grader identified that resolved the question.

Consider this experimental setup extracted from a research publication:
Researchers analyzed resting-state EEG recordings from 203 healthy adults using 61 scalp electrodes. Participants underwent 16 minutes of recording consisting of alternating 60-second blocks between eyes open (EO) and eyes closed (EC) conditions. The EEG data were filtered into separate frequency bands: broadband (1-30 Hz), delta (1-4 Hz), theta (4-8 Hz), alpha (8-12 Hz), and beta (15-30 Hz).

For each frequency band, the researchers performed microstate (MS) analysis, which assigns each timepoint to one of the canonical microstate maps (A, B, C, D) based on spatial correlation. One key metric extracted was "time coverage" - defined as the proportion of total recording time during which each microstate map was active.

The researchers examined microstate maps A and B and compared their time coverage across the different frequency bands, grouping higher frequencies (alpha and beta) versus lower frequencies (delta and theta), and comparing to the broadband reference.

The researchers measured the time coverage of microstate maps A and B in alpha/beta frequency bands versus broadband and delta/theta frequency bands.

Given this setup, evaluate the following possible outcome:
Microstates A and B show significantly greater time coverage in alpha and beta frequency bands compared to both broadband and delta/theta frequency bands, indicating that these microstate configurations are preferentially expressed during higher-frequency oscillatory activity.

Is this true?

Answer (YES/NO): YES